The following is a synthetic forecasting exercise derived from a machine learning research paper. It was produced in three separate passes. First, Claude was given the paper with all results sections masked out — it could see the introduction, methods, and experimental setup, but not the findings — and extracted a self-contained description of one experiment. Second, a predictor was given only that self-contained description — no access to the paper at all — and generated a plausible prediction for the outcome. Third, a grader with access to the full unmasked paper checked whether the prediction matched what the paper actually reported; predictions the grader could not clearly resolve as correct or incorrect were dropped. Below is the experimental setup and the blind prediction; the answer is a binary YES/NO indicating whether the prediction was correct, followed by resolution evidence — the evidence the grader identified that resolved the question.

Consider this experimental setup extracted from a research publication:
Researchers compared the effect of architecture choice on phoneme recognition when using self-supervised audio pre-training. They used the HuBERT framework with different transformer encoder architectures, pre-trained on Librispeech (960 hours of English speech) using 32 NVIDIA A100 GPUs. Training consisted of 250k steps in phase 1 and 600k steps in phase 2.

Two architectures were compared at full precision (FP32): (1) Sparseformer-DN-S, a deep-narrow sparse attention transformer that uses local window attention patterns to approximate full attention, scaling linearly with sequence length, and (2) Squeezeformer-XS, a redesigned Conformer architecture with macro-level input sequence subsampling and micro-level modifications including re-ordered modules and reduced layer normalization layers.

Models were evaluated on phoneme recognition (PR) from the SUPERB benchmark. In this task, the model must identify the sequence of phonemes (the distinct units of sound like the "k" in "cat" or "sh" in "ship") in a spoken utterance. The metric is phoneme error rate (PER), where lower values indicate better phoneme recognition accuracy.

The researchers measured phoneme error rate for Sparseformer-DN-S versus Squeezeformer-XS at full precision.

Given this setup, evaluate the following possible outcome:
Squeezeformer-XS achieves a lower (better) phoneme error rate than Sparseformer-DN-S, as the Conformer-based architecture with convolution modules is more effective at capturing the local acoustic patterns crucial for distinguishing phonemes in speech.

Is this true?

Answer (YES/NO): NO